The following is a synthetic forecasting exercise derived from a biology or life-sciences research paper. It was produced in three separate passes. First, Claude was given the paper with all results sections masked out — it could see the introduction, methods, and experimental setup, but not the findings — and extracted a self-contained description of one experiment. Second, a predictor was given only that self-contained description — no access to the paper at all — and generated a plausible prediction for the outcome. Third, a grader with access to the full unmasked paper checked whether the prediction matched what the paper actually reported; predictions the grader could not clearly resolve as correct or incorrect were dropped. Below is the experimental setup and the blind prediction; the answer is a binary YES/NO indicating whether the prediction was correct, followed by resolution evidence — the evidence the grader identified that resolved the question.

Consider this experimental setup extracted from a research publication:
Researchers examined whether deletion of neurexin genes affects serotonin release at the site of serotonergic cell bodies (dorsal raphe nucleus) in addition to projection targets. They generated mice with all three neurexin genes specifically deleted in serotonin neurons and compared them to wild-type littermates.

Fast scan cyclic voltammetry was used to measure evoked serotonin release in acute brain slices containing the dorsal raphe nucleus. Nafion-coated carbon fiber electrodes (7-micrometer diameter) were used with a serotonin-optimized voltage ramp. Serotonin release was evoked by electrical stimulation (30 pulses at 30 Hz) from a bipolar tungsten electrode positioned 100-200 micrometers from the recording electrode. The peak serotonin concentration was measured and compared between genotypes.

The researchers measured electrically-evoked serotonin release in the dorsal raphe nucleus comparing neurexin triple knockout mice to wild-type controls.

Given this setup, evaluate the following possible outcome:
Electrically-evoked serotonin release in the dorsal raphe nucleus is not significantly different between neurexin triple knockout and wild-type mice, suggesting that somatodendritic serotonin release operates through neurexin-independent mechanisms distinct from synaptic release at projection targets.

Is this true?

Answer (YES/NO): NO